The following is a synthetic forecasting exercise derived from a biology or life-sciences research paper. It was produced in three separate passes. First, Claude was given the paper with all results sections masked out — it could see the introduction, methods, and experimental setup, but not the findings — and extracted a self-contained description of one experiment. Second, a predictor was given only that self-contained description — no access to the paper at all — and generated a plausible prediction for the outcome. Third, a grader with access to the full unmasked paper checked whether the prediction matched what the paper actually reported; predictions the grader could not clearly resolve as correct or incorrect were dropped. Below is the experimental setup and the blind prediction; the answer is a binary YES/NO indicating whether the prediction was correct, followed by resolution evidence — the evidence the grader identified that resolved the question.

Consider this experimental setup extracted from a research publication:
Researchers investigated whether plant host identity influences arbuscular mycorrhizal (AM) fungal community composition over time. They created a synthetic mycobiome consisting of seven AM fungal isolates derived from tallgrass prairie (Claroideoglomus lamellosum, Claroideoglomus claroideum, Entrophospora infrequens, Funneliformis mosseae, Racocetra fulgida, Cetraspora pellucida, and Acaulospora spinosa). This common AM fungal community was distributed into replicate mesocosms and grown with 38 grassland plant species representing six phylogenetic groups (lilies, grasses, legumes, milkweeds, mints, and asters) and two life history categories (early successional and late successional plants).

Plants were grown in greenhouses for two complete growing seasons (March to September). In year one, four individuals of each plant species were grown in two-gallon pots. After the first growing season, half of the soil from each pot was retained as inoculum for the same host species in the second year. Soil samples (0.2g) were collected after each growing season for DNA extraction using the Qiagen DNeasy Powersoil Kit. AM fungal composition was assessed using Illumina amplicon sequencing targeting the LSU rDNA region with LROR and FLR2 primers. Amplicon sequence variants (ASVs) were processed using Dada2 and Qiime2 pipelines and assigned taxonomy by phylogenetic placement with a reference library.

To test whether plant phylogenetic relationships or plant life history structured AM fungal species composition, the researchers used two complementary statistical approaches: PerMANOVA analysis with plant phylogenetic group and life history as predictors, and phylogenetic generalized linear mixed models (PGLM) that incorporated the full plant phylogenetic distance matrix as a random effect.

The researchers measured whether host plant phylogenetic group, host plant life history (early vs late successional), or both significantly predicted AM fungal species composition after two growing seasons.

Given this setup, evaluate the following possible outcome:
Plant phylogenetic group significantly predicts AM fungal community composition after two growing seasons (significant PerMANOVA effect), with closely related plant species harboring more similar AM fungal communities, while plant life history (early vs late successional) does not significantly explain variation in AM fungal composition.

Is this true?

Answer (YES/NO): NO